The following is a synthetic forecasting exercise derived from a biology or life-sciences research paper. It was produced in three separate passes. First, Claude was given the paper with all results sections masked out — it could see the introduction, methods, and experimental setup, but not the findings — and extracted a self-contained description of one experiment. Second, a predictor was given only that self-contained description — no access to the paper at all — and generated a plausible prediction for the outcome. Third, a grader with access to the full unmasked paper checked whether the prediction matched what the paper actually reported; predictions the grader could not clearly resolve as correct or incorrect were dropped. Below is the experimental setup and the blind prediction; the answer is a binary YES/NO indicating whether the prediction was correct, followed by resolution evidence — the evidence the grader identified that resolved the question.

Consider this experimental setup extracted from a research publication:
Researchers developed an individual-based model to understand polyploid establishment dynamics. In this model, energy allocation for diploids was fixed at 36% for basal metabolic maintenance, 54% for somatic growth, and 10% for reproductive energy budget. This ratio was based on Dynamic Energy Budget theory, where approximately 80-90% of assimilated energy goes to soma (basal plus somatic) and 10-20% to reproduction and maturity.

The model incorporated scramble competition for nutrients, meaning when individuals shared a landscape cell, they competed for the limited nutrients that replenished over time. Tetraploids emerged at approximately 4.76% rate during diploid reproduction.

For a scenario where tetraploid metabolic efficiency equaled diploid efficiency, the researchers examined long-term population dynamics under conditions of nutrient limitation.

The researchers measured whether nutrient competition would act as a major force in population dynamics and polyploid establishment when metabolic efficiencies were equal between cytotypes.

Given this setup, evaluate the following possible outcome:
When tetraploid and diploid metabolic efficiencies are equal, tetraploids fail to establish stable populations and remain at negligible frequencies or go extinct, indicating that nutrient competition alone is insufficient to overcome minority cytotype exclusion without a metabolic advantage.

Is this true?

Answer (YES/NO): NO